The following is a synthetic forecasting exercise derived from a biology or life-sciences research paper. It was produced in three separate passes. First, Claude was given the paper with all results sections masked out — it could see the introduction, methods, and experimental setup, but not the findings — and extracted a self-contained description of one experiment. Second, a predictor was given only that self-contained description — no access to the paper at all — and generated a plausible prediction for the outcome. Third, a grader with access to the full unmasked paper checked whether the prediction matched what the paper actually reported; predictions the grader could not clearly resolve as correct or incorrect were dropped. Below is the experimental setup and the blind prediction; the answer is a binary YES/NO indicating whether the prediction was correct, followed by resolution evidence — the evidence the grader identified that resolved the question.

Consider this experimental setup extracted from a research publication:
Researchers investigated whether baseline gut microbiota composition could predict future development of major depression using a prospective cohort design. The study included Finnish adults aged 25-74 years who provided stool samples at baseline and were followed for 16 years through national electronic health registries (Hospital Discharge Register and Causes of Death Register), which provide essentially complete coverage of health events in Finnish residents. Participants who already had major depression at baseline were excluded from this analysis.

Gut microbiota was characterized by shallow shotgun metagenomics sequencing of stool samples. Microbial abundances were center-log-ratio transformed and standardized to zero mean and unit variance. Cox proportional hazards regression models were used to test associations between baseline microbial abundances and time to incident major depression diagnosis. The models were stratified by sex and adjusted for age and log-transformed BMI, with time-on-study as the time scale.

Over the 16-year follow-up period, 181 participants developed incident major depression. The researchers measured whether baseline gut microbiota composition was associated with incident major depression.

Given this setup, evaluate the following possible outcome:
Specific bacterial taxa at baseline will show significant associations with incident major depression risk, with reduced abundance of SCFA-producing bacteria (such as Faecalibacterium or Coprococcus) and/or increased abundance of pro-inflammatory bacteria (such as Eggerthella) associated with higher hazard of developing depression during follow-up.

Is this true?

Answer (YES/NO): NO